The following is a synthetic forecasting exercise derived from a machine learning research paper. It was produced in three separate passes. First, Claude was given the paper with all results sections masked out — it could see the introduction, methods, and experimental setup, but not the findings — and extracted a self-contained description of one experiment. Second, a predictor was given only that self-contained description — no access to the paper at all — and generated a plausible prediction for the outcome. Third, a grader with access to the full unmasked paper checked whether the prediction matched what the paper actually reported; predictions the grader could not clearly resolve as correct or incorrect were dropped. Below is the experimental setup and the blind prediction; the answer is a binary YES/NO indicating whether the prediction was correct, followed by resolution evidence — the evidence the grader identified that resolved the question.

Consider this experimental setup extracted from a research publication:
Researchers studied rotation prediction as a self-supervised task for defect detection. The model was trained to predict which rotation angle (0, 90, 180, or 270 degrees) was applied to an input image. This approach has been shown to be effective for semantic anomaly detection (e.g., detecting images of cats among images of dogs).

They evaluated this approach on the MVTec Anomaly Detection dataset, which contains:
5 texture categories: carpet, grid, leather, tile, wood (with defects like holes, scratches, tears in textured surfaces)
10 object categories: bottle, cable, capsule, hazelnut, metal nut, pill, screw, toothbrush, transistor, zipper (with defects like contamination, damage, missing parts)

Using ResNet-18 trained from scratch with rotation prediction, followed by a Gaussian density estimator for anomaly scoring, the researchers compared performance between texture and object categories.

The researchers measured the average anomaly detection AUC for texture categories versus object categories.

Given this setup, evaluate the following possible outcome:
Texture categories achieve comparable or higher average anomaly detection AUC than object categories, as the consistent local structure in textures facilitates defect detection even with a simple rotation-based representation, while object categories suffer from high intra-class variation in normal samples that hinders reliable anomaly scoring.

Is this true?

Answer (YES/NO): NO